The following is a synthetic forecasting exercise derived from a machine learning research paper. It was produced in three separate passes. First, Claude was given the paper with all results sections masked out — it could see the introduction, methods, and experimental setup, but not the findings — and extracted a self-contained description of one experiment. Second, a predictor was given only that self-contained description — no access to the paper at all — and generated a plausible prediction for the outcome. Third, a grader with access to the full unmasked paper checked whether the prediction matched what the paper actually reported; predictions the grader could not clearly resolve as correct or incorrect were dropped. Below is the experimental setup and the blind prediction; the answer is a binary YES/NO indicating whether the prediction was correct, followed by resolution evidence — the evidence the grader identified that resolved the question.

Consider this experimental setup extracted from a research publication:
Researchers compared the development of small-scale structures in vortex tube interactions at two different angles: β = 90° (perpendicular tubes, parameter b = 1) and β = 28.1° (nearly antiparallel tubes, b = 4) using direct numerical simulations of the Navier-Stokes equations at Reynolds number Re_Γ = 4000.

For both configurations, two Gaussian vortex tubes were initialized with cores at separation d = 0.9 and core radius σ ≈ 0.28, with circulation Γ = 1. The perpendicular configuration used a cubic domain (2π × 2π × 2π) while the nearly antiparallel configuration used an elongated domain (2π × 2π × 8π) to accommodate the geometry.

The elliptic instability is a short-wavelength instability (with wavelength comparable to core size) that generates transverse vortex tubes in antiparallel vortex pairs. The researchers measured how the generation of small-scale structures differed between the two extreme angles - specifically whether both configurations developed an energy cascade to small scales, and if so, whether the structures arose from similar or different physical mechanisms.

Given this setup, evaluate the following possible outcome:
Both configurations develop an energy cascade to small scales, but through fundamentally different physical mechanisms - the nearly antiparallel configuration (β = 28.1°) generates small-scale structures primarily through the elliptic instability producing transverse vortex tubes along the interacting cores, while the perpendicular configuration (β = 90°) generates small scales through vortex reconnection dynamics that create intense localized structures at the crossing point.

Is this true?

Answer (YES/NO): YES